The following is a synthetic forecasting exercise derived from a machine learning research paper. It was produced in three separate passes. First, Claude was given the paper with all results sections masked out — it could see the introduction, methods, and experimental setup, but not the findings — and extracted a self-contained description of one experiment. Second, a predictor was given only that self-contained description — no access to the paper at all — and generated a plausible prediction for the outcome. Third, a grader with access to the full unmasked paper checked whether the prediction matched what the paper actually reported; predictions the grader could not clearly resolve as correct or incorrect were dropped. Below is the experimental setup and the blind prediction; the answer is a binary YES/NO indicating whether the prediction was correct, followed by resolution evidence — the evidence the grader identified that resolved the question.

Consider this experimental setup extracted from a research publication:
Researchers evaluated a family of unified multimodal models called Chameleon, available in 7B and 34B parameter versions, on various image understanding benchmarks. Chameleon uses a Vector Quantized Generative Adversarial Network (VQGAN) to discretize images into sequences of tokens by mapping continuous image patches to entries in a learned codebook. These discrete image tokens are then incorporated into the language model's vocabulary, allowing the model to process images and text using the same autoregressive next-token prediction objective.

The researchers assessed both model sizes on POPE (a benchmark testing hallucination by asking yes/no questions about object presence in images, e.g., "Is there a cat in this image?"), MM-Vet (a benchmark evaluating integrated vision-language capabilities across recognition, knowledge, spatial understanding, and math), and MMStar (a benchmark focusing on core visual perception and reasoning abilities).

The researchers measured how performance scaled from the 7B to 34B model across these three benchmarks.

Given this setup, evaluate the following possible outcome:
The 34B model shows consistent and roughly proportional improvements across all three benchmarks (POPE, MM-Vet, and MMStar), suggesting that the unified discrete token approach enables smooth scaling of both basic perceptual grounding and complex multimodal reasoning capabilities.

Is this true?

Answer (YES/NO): NO